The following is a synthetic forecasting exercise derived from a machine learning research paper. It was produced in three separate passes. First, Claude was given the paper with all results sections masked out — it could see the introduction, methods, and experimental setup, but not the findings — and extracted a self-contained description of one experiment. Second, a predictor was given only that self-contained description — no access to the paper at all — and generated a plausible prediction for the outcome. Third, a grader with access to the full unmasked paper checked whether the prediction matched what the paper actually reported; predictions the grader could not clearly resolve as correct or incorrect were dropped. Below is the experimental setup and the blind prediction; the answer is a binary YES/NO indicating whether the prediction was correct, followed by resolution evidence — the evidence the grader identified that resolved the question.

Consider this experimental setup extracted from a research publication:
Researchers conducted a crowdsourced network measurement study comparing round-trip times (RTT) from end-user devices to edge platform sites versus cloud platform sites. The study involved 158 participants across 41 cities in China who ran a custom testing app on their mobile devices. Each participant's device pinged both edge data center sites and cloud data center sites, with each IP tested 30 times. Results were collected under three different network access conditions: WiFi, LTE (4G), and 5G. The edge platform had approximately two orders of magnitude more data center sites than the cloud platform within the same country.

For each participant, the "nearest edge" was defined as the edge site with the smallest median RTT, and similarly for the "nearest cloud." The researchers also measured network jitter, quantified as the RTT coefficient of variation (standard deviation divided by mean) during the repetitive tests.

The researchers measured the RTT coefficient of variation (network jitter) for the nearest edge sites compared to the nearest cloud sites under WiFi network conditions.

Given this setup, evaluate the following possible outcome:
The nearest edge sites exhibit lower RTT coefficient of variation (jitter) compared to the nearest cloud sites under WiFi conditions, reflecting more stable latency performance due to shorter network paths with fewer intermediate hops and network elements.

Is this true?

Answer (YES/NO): YES